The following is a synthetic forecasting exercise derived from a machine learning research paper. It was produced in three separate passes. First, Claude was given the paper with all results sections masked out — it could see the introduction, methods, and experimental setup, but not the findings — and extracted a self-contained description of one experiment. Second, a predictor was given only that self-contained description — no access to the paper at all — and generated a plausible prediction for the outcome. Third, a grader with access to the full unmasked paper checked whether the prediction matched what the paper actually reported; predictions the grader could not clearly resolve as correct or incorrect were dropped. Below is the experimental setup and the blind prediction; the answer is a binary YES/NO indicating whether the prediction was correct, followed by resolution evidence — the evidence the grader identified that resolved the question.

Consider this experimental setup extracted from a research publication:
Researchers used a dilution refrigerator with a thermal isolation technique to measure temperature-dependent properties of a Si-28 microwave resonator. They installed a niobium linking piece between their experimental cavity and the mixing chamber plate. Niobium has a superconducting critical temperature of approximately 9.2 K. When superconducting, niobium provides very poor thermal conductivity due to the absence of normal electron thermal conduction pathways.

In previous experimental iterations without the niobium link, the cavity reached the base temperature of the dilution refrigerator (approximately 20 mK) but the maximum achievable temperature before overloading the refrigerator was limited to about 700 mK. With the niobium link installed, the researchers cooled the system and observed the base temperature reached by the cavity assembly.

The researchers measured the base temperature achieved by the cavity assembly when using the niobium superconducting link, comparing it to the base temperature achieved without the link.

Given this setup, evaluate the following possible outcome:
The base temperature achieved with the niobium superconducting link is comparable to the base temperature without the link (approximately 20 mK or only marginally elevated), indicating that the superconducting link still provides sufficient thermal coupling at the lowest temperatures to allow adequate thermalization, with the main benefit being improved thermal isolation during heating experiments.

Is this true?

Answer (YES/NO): NO